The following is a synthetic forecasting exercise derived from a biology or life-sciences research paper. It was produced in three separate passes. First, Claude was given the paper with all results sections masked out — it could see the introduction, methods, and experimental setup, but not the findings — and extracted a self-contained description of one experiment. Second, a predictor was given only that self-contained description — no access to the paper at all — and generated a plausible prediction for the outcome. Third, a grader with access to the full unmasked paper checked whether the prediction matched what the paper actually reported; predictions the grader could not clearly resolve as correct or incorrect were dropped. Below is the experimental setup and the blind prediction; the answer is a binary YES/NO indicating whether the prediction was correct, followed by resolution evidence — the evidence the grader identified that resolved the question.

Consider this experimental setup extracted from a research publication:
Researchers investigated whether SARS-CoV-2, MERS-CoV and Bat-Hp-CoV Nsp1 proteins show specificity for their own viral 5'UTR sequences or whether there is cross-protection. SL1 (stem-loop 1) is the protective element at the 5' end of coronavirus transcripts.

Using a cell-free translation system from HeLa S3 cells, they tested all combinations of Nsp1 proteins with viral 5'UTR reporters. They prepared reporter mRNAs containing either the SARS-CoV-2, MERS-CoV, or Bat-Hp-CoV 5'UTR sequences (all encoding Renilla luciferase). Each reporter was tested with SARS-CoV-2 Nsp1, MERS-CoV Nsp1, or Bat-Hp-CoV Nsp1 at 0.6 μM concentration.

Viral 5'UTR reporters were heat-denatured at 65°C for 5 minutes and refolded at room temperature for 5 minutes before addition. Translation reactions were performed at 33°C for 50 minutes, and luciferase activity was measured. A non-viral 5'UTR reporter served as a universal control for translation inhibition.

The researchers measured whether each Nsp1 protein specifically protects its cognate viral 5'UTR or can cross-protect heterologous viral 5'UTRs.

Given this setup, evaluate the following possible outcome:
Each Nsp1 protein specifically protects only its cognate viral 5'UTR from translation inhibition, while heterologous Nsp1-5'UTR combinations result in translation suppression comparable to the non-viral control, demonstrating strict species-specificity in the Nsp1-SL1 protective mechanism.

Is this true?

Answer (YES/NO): NO